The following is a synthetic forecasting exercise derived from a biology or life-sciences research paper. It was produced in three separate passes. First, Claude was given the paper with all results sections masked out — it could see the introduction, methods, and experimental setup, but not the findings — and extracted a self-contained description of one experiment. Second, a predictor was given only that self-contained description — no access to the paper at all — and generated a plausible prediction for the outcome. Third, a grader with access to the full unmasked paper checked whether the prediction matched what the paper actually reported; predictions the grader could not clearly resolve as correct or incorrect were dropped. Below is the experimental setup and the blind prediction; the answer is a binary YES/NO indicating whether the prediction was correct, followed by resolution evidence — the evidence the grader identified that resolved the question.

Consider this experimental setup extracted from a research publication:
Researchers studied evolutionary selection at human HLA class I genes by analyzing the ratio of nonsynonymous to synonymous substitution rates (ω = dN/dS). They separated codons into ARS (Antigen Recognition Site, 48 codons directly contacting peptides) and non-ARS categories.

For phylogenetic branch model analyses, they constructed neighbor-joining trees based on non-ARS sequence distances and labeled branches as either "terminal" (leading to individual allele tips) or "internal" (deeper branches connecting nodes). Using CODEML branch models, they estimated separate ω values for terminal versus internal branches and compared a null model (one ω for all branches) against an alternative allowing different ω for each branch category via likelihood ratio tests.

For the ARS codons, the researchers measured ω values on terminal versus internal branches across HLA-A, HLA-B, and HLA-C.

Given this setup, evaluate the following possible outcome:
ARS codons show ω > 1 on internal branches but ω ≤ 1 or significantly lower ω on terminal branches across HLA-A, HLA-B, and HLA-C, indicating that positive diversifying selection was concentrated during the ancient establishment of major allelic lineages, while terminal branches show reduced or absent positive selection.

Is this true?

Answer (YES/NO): NO